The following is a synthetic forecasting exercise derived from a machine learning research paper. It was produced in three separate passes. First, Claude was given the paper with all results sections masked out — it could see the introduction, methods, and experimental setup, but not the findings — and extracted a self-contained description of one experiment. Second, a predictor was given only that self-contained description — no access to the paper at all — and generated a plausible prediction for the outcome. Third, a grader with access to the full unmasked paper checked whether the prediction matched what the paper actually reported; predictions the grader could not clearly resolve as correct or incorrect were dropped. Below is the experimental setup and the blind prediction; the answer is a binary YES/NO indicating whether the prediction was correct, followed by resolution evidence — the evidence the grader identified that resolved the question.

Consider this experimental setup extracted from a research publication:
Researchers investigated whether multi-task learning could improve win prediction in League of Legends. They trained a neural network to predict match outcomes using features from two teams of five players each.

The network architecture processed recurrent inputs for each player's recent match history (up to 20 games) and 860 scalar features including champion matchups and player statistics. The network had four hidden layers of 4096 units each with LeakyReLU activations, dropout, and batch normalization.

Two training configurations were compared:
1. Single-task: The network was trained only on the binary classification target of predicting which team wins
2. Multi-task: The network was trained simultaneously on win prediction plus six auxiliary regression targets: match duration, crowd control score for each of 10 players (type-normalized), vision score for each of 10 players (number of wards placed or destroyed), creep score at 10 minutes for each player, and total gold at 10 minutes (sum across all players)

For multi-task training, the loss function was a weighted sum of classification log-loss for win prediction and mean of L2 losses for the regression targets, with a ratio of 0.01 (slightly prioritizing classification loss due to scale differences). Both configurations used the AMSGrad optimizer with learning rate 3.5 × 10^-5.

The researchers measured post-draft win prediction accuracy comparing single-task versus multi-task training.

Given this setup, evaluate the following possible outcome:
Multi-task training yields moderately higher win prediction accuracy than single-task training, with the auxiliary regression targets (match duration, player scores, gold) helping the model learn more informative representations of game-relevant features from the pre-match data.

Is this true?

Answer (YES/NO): NO